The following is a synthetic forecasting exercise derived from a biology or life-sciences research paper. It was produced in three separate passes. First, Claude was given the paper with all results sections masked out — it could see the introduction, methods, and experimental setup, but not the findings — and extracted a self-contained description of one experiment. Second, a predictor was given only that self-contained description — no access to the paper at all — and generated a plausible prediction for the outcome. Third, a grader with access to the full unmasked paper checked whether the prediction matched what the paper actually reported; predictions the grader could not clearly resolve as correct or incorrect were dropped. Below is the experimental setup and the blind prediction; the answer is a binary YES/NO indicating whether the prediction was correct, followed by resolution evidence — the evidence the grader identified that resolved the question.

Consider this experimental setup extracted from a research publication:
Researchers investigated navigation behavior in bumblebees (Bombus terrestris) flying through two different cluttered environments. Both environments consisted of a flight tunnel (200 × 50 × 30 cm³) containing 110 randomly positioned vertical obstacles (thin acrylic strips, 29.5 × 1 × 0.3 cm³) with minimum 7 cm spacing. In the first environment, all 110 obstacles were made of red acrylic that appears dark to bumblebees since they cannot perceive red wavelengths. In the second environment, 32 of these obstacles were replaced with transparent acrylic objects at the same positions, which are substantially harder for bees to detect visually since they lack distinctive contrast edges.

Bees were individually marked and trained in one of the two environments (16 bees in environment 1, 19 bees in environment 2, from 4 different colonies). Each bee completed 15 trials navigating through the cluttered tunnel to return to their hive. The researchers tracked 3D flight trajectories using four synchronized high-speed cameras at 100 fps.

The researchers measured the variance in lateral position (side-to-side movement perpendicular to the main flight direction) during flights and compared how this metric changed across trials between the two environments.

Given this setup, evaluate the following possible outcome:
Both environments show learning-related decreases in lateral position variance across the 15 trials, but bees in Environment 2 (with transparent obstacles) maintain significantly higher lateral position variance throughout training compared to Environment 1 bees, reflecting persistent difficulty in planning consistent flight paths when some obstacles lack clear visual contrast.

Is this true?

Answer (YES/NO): NO